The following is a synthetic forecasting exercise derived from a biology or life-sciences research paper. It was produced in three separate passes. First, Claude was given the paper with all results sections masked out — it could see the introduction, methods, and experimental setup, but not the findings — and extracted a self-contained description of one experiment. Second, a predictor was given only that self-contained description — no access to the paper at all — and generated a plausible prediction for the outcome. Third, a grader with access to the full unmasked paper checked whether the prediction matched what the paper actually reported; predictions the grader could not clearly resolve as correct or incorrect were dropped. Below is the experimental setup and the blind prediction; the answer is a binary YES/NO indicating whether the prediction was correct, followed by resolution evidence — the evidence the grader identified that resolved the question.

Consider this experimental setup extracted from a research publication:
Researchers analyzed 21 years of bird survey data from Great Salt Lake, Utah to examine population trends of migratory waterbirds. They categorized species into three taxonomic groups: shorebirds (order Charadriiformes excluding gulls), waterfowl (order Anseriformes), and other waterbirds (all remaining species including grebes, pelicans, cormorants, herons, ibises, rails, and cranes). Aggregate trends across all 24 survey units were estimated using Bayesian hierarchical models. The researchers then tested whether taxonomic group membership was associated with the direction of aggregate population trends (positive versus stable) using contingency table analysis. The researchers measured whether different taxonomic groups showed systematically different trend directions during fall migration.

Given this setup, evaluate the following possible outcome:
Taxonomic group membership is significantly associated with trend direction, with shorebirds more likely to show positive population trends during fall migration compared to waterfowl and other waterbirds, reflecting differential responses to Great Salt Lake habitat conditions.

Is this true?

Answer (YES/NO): NO